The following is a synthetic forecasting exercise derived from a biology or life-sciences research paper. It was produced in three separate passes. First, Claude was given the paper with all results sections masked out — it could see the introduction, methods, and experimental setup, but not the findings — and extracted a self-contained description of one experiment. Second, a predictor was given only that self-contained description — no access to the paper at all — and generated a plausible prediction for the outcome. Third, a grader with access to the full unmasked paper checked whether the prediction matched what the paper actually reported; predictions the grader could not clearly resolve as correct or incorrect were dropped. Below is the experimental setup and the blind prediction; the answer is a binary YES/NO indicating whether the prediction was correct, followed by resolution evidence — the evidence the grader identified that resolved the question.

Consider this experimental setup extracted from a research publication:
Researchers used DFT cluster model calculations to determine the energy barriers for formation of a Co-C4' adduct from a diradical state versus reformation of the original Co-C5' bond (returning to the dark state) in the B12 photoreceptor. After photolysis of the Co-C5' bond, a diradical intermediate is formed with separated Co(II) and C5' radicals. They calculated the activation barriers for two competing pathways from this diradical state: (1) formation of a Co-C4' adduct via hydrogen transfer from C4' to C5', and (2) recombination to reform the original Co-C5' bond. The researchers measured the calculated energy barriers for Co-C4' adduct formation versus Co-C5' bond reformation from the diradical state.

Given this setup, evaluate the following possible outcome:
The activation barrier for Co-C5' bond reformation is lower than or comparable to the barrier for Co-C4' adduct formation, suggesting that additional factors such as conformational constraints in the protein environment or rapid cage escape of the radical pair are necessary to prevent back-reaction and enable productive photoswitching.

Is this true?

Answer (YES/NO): NO